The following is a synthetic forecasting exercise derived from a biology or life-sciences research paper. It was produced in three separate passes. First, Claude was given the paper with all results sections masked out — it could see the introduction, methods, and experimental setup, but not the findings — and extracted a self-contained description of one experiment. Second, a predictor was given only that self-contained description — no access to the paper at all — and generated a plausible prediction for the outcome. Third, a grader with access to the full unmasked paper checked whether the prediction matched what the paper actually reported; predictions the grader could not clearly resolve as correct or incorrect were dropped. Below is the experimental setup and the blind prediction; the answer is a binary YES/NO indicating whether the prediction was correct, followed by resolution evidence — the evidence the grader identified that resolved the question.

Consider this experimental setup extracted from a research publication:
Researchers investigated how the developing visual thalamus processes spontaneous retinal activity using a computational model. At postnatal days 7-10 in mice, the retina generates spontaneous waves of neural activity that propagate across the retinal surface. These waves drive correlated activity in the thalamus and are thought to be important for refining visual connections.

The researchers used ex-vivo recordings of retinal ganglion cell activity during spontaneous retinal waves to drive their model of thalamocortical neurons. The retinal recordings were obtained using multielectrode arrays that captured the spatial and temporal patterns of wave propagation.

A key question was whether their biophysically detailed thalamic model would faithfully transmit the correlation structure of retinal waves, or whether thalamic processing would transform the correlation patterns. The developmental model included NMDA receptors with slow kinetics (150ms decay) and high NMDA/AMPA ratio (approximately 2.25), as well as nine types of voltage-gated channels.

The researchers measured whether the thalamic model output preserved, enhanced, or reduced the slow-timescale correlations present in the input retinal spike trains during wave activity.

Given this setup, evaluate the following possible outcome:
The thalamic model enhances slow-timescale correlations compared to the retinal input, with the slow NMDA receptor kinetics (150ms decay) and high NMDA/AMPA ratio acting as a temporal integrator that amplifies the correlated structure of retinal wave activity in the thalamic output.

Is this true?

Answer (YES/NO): NO